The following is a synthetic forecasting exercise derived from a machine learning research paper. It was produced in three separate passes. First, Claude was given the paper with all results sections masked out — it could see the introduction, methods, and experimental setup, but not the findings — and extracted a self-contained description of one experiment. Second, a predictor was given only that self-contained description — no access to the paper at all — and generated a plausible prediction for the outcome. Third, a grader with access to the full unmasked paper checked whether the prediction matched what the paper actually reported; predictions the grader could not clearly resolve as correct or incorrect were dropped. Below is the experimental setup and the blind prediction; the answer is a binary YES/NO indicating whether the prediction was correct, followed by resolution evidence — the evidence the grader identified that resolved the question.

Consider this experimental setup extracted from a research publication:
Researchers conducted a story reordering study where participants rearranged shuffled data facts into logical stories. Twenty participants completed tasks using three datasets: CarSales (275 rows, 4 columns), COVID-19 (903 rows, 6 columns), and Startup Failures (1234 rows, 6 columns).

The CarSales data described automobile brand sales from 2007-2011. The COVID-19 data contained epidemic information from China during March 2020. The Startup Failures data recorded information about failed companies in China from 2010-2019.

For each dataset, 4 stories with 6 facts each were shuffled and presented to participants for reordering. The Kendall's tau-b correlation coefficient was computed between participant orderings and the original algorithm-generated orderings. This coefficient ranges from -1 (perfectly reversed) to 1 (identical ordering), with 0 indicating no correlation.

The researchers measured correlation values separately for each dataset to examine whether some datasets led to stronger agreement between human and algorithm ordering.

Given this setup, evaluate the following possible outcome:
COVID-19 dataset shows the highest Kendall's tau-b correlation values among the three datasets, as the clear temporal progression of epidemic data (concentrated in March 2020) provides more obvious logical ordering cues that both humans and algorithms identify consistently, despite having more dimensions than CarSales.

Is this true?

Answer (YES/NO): YES